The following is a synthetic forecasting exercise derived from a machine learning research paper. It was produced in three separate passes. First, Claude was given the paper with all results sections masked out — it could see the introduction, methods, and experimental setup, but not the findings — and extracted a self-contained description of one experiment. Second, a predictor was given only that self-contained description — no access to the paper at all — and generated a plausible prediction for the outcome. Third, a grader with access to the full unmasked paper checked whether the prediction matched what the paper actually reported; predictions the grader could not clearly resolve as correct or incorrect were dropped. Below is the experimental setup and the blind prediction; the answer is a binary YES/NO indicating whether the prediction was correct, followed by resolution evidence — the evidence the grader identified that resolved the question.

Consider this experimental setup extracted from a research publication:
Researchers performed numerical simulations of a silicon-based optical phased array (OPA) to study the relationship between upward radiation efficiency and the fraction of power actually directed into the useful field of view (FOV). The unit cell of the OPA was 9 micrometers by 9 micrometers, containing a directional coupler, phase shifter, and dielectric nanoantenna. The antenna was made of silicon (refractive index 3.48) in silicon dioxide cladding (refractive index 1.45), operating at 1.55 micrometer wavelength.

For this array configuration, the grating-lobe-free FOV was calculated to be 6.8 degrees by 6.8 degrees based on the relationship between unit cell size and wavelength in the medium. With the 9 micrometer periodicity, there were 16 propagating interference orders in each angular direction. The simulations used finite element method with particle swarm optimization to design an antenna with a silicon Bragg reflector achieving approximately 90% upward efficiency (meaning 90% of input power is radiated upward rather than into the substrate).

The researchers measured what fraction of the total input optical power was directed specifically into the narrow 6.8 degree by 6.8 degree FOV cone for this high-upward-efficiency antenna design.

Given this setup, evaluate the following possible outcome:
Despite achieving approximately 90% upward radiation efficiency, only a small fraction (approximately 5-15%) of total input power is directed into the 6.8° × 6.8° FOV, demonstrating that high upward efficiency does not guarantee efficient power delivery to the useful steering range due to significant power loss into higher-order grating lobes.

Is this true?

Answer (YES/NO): YES